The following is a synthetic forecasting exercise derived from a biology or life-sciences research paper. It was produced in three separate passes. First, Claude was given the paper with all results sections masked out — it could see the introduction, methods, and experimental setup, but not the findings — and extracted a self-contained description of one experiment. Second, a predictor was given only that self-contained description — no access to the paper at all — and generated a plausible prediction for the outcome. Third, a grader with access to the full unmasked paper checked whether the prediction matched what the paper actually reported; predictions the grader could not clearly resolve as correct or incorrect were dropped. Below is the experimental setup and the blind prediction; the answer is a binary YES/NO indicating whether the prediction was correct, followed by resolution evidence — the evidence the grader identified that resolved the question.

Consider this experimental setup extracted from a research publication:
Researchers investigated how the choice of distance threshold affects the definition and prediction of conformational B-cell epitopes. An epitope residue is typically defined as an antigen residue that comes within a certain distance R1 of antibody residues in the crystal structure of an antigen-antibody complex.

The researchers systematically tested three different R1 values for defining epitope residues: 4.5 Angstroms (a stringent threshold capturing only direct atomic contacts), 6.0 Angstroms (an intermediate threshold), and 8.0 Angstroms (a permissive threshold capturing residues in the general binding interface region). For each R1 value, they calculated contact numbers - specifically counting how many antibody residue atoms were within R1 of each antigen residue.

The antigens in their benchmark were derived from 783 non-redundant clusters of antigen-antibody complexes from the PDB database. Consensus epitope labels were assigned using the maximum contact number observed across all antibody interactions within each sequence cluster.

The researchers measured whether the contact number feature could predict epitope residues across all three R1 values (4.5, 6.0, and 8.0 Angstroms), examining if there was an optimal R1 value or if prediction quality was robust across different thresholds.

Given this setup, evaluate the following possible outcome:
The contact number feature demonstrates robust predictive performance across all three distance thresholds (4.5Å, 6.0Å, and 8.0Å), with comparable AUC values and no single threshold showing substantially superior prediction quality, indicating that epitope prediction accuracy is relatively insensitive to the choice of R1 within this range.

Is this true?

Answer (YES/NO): NO